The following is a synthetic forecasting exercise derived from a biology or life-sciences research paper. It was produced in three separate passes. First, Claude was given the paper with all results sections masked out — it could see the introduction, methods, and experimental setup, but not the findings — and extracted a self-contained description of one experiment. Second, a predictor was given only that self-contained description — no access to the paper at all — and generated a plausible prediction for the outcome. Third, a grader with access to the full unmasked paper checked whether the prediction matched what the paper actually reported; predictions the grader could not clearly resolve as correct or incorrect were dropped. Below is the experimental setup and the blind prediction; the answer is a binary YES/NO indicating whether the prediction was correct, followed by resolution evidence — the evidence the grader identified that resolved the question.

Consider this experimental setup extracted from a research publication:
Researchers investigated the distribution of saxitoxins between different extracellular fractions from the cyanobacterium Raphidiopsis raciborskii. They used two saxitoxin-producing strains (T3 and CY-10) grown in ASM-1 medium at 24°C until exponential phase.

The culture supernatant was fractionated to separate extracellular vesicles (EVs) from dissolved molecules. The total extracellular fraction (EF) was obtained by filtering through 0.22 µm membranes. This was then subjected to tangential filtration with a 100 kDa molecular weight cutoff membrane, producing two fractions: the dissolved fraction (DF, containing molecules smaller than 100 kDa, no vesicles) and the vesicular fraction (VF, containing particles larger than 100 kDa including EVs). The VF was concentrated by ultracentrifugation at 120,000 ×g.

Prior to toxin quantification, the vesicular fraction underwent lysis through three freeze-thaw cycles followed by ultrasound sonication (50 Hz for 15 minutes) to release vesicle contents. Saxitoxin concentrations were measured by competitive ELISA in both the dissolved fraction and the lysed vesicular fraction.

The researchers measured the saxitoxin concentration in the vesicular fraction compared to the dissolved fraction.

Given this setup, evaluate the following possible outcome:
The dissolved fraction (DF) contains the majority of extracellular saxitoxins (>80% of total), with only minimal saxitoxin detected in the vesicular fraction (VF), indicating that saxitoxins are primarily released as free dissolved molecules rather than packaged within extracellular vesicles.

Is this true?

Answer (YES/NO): YES